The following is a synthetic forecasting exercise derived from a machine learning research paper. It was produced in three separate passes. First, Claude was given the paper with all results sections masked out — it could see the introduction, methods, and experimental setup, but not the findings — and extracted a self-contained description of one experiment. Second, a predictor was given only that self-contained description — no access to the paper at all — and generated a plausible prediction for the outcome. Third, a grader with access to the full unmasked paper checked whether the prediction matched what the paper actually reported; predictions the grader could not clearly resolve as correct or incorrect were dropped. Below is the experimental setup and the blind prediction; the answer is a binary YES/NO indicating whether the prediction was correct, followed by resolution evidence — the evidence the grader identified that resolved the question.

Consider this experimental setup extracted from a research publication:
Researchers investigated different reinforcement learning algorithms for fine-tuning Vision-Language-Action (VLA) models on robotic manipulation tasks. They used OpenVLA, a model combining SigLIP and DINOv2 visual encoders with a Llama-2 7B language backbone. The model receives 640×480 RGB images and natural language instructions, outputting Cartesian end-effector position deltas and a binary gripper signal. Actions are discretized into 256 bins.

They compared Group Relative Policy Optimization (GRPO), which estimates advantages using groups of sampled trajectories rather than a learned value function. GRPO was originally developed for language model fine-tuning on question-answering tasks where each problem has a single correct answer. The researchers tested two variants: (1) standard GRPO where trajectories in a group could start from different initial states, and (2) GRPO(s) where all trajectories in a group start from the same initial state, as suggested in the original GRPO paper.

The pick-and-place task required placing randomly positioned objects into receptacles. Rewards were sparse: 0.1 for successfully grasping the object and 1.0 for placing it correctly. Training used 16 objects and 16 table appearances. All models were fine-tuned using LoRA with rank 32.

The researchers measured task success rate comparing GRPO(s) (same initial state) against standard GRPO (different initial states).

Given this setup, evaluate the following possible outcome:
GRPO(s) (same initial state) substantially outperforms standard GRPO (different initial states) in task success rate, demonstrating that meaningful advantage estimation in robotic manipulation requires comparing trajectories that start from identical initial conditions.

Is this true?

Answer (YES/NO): NO